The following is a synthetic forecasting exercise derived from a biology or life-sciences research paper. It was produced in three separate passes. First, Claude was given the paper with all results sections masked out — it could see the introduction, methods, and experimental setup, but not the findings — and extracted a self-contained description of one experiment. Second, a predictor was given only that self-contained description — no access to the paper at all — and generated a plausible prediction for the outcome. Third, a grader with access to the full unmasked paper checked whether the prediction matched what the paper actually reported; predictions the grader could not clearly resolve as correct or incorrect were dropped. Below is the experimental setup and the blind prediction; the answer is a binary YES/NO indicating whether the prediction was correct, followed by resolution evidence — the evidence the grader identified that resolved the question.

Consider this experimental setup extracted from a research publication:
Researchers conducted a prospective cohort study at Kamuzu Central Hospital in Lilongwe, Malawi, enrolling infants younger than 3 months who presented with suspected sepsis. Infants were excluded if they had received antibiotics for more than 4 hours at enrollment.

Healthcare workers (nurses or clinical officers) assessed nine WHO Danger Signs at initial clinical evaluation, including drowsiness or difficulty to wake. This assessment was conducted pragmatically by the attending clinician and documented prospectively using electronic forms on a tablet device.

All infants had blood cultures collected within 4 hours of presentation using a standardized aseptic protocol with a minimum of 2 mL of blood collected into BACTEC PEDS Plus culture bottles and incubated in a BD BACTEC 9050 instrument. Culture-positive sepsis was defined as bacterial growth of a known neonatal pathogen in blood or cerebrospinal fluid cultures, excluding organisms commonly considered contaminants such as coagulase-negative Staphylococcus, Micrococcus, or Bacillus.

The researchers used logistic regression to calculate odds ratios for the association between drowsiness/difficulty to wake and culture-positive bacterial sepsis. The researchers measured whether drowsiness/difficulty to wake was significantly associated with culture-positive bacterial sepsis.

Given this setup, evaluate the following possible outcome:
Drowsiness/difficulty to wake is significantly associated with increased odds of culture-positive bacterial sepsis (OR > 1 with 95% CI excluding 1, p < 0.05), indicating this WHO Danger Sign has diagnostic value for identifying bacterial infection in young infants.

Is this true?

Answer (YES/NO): NO